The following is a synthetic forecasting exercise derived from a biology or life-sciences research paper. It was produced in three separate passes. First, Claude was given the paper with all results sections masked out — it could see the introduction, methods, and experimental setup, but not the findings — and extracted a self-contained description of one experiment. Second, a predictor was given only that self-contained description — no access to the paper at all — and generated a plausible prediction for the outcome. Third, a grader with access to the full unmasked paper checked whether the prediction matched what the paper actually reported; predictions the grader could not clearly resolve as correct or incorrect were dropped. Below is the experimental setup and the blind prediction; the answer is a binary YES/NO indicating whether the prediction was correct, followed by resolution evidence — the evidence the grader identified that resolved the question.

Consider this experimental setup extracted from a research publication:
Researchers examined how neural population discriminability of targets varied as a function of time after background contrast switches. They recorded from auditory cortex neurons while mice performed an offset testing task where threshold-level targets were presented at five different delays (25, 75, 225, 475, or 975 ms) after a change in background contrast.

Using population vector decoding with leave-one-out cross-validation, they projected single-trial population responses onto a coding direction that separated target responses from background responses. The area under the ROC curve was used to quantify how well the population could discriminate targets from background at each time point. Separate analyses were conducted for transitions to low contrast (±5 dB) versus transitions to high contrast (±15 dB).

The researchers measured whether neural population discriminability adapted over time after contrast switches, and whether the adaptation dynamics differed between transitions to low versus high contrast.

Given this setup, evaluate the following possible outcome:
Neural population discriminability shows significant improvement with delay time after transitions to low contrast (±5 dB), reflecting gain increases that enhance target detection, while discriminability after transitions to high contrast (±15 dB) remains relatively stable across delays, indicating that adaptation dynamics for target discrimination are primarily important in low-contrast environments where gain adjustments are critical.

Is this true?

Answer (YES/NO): NO